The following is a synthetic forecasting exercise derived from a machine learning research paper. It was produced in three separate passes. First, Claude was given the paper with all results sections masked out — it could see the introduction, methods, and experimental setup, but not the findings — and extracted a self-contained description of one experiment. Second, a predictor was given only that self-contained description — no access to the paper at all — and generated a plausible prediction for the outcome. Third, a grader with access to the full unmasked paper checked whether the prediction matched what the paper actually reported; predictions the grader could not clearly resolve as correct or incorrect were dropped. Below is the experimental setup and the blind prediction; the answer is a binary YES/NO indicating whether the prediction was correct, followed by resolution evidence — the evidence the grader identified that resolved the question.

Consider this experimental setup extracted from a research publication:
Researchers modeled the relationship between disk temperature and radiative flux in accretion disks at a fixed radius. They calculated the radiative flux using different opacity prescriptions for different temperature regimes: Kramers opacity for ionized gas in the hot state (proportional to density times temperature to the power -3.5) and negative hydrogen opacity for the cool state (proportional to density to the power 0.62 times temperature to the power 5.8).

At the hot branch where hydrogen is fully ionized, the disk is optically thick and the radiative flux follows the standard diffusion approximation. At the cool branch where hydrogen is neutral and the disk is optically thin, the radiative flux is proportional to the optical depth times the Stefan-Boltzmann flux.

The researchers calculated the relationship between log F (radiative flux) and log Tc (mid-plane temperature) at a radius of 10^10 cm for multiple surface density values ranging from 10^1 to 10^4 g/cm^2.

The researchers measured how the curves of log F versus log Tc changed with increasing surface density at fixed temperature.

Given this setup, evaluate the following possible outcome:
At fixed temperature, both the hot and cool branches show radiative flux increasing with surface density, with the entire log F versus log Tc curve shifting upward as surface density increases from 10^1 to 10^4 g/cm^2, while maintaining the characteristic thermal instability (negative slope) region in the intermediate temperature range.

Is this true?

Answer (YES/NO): NO